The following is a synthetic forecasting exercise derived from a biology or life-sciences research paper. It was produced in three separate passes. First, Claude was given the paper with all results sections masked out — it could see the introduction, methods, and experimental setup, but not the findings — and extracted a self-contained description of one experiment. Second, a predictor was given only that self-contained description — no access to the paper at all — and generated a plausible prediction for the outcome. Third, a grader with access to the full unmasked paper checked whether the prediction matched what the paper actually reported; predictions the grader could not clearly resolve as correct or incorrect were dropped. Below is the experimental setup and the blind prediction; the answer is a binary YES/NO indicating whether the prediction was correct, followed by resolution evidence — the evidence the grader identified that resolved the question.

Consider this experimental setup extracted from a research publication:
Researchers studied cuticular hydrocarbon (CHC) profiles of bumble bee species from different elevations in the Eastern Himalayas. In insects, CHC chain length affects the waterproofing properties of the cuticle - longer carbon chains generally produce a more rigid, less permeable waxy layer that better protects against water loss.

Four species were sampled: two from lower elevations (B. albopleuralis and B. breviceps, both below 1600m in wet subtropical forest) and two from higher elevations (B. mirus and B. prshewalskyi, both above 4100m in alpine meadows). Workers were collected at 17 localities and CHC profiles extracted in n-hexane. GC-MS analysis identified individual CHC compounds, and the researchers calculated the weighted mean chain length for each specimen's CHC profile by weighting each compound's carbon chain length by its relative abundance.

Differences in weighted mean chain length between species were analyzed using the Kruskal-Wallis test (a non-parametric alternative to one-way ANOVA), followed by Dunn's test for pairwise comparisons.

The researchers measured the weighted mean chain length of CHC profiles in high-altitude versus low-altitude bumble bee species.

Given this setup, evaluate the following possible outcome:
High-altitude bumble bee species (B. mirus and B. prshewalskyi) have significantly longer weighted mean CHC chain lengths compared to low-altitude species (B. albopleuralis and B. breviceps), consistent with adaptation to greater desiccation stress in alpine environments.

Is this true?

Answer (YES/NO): YES